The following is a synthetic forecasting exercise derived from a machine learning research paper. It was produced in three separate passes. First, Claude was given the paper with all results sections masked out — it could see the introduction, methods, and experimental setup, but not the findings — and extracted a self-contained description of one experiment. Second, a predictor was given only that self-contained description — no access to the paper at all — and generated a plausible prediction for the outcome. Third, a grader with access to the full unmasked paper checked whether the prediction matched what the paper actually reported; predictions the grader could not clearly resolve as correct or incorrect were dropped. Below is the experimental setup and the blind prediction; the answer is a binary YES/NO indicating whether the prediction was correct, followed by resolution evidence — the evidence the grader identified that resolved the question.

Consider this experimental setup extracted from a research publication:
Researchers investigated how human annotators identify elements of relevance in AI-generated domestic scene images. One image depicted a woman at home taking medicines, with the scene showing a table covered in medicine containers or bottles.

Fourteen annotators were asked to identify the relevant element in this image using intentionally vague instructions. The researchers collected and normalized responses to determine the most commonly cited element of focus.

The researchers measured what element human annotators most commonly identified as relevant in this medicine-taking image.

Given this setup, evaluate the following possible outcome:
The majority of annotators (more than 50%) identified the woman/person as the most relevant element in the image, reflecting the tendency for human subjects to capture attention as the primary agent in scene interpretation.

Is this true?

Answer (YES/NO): NO